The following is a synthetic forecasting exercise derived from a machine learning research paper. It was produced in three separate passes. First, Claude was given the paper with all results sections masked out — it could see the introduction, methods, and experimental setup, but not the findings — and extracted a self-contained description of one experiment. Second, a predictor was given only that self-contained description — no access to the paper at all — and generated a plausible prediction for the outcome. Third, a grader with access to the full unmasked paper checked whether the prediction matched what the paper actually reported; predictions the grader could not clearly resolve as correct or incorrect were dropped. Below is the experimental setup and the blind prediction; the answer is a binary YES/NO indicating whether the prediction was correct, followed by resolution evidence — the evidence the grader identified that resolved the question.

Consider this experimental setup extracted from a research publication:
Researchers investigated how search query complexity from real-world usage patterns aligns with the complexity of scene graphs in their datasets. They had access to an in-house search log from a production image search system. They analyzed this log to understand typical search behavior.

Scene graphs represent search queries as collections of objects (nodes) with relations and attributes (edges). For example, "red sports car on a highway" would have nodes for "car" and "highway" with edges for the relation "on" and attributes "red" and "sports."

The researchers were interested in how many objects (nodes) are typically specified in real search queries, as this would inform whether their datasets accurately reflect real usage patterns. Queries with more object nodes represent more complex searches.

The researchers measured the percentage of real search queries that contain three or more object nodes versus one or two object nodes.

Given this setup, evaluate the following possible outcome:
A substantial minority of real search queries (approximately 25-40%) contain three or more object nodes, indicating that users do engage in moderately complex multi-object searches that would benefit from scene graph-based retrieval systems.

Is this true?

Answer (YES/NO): NO